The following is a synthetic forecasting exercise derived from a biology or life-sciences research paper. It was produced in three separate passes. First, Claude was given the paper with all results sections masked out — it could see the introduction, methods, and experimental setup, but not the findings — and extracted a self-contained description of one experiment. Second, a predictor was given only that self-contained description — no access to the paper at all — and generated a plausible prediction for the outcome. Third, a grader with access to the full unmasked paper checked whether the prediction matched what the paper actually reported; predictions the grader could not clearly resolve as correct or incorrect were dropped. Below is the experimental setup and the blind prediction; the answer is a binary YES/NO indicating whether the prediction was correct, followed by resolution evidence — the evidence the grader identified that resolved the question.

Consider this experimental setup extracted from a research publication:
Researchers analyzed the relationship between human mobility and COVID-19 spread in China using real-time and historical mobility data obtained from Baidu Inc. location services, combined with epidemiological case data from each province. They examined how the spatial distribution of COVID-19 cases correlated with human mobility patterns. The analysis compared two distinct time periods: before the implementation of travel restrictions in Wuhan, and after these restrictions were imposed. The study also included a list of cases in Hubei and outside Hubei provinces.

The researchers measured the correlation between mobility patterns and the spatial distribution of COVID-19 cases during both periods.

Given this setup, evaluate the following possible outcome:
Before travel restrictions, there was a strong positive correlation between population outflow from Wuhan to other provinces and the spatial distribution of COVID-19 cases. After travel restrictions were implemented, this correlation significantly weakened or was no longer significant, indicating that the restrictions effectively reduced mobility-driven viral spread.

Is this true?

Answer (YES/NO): YES